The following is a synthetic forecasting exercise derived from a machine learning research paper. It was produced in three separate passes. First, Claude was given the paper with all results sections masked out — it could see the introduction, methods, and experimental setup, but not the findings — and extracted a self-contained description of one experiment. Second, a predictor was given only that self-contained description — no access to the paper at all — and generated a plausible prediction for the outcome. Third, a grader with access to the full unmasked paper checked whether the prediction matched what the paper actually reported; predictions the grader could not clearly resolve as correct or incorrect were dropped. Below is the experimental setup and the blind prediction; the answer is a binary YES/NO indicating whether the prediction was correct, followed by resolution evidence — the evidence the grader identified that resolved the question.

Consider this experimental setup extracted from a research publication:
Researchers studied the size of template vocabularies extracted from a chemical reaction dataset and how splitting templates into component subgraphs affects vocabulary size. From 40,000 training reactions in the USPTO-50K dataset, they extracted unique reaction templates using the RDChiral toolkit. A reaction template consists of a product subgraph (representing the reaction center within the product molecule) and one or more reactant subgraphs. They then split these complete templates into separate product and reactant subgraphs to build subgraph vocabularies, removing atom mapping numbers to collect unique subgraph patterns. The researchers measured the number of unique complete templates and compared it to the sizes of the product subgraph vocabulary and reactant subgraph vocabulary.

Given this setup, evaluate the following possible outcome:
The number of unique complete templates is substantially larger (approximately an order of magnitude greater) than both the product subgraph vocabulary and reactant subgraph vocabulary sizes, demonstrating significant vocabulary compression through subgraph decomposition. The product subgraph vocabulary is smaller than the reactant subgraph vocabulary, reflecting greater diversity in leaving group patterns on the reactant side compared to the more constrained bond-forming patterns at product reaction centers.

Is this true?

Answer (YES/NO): NO